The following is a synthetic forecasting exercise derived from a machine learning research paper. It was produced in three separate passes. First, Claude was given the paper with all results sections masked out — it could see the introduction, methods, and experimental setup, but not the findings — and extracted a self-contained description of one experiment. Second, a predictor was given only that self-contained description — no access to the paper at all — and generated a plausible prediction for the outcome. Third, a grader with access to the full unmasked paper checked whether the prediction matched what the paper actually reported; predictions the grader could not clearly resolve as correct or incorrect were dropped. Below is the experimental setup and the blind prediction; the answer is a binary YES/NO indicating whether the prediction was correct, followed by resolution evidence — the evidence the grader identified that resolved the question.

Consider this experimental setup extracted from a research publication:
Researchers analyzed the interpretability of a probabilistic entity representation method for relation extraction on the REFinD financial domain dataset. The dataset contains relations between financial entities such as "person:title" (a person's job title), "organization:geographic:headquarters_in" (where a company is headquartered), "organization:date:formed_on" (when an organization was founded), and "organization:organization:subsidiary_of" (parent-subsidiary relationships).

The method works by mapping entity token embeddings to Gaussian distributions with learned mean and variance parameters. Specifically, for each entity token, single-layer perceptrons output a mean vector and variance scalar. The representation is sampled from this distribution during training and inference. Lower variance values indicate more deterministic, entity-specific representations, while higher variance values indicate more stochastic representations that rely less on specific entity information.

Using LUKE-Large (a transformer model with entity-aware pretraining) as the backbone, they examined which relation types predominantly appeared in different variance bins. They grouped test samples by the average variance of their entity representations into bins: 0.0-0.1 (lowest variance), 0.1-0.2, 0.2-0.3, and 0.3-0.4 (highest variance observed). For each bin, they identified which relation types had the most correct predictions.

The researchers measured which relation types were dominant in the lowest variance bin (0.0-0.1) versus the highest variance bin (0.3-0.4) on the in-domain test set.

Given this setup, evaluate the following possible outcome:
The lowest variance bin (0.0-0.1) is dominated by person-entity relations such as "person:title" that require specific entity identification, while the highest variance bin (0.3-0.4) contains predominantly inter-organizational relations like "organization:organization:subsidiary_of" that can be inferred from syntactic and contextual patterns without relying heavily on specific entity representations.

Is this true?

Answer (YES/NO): NO